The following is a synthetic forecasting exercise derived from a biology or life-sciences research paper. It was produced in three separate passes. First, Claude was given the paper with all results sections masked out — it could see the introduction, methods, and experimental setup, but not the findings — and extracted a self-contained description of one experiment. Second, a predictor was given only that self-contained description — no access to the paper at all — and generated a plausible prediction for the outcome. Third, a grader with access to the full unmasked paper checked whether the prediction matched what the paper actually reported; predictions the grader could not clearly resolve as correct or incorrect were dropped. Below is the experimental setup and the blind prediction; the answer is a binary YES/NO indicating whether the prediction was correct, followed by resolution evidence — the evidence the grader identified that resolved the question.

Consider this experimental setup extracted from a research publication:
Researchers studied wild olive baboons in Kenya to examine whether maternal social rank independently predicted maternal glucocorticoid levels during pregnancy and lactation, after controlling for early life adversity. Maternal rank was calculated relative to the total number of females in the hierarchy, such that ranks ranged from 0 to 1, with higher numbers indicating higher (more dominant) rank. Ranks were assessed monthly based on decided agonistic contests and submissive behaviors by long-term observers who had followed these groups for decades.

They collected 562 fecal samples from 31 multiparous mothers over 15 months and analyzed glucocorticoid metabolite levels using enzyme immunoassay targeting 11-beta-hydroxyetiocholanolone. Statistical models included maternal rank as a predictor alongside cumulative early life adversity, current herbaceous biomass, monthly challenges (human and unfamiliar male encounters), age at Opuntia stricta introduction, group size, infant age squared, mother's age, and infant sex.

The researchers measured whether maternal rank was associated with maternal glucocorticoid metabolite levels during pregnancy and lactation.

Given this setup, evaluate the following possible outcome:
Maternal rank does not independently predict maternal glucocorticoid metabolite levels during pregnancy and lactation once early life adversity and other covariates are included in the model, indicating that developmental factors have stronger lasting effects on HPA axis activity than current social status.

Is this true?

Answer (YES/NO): YES